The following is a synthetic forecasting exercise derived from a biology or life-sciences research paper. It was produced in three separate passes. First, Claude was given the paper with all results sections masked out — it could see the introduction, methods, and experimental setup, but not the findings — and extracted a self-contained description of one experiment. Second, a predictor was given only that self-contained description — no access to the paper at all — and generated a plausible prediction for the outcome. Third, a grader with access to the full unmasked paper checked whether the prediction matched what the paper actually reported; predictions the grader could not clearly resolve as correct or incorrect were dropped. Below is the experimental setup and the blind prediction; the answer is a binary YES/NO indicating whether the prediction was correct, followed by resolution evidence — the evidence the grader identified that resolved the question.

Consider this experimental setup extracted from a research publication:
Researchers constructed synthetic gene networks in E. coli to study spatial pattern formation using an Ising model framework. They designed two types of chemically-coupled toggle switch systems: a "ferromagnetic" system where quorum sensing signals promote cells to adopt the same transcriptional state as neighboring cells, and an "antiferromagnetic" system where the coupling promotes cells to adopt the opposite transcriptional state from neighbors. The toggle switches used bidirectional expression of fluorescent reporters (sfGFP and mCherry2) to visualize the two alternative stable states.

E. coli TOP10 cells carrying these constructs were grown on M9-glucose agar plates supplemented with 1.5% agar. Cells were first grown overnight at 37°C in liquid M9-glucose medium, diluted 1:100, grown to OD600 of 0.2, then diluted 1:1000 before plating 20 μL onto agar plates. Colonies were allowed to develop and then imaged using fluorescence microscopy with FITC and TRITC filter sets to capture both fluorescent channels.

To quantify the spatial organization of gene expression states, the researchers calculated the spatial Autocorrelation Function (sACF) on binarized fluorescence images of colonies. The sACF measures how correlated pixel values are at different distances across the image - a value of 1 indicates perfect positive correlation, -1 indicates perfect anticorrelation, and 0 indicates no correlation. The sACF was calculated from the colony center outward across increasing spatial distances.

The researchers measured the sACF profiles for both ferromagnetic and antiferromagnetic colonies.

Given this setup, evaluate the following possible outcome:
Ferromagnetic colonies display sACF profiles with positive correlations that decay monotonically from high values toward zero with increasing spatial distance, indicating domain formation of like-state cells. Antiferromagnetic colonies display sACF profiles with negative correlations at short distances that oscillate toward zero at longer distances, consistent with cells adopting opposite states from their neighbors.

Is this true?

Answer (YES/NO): YES